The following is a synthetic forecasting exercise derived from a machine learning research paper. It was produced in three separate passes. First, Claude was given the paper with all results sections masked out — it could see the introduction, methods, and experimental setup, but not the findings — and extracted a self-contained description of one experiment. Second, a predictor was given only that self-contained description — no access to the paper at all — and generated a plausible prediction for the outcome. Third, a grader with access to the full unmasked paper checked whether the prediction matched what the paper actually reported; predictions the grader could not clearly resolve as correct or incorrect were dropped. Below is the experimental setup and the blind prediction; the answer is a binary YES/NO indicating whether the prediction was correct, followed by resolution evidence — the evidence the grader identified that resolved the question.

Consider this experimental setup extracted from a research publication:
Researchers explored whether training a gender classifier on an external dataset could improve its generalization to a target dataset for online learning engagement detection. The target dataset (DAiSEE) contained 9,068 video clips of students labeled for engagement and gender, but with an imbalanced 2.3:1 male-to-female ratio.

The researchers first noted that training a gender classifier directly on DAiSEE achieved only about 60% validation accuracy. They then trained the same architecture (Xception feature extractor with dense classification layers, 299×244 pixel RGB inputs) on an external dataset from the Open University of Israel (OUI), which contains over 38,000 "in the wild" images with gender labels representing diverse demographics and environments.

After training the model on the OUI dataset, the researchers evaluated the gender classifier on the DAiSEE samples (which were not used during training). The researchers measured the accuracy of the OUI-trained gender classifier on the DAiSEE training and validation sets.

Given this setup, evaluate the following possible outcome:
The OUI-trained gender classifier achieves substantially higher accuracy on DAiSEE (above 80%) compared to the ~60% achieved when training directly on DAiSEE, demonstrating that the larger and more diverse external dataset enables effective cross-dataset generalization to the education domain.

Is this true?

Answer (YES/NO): YES